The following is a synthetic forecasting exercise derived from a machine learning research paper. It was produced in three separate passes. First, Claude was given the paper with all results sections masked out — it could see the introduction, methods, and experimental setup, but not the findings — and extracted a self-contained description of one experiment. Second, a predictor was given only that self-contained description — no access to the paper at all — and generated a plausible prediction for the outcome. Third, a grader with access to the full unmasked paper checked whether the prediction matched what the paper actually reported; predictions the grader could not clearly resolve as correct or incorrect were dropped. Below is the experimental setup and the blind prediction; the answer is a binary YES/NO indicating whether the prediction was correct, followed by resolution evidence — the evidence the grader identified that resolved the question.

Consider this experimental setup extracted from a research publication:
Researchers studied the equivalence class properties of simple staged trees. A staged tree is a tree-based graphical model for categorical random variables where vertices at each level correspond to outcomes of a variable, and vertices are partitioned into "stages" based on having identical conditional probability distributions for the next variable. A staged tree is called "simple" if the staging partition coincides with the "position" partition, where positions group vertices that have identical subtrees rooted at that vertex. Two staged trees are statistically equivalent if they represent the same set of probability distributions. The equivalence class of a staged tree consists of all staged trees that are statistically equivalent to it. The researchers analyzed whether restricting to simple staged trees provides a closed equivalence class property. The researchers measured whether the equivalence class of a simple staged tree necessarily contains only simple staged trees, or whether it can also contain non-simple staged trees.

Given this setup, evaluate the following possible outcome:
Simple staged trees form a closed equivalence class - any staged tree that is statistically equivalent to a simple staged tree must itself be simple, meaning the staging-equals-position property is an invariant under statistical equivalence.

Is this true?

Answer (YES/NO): NO